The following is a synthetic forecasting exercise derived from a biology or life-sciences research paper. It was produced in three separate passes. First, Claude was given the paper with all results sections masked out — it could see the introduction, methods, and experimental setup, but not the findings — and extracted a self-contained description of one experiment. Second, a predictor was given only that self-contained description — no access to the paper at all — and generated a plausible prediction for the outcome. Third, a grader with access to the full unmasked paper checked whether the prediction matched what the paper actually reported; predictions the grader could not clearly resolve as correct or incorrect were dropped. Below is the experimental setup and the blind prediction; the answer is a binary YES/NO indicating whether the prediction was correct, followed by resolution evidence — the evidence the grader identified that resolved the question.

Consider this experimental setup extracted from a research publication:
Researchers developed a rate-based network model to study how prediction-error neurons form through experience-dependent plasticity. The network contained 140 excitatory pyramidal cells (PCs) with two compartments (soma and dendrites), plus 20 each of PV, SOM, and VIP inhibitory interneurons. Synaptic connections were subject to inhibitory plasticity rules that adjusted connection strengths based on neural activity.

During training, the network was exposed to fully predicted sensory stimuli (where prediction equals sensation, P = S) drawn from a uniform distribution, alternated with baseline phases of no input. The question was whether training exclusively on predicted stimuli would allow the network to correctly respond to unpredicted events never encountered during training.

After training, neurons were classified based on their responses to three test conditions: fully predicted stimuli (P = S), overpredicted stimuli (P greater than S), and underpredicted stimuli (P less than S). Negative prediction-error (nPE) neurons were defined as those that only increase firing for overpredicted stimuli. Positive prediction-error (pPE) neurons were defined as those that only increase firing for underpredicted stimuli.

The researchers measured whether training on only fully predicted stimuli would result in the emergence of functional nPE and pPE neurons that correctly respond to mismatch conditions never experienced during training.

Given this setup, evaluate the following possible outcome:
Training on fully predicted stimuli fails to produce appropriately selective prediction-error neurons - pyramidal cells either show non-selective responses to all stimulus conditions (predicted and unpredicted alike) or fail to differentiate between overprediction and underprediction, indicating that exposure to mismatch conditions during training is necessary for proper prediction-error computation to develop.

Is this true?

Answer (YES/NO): NO